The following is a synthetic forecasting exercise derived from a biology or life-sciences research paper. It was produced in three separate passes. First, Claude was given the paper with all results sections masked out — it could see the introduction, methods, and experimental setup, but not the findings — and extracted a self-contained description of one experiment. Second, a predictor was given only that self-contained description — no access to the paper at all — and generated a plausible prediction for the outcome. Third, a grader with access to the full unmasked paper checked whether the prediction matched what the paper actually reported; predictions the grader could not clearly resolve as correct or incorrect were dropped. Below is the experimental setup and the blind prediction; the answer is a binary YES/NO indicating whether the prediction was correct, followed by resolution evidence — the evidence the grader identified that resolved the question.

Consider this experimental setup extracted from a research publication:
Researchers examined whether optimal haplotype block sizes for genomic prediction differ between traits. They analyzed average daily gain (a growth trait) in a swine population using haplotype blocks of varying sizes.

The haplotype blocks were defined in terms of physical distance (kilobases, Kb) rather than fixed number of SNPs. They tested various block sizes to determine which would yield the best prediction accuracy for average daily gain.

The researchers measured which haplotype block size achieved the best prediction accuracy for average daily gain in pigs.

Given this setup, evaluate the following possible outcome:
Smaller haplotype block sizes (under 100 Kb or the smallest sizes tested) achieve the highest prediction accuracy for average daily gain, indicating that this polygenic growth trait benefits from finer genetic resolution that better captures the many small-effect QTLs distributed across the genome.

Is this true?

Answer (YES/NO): NO